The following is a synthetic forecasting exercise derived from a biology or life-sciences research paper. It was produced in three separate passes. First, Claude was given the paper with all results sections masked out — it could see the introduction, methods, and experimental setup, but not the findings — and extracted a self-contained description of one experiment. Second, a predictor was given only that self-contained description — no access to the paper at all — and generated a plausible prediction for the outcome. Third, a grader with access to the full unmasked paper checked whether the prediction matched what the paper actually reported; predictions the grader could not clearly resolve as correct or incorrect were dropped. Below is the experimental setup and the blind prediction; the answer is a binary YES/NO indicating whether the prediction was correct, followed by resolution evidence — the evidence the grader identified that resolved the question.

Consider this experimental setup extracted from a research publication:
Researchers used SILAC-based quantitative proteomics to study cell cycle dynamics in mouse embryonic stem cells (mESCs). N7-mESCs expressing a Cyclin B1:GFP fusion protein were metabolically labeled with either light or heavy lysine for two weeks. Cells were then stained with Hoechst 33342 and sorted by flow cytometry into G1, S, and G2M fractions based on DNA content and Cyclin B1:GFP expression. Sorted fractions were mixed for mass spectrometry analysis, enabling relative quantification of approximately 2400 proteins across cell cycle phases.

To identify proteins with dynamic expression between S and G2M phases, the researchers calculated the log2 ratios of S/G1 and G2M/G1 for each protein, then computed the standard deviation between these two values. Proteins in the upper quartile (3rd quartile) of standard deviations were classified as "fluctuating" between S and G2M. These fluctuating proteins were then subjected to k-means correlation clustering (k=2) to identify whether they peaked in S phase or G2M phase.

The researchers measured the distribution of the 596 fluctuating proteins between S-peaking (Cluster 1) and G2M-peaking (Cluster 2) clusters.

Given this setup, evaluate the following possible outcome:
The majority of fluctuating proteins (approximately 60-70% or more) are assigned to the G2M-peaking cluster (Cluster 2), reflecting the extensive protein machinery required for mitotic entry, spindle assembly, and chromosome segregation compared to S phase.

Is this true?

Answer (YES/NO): NO